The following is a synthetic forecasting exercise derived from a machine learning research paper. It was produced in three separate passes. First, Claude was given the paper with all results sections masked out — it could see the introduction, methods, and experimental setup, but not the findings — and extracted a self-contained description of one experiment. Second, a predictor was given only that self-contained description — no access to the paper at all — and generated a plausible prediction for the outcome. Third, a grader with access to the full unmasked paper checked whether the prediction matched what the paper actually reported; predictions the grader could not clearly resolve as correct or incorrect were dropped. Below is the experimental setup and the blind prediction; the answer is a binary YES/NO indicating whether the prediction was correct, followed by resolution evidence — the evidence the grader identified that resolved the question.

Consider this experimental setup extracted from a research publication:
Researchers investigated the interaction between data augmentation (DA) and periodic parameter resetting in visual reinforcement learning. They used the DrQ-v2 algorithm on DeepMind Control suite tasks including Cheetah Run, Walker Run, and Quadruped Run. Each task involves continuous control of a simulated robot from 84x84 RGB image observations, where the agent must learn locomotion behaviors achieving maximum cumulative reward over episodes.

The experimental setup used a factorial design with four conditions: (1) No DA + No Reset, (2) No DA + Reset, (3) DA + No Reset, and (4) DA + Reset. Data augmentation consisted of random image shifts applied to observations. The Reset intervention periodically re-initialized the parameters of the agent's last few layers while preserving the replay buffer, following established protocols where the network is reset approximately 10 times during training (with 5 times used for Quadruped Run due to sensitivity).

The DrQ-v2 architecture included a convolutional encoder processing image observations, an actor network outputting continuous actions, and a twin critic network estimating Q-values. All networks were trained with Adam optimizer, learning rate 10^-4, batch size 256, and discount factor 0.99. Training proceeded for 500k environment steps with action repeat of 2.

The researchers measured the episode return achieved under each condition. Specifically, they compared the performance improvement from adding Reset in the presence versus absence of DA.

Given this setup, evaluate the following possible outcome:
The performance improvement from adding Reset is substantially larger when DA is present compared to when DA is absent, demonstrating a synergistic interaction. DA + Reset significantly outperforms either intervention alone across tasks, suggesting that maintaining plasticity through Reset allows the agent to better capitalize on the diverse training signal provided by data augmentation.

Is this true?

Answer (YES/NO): NO